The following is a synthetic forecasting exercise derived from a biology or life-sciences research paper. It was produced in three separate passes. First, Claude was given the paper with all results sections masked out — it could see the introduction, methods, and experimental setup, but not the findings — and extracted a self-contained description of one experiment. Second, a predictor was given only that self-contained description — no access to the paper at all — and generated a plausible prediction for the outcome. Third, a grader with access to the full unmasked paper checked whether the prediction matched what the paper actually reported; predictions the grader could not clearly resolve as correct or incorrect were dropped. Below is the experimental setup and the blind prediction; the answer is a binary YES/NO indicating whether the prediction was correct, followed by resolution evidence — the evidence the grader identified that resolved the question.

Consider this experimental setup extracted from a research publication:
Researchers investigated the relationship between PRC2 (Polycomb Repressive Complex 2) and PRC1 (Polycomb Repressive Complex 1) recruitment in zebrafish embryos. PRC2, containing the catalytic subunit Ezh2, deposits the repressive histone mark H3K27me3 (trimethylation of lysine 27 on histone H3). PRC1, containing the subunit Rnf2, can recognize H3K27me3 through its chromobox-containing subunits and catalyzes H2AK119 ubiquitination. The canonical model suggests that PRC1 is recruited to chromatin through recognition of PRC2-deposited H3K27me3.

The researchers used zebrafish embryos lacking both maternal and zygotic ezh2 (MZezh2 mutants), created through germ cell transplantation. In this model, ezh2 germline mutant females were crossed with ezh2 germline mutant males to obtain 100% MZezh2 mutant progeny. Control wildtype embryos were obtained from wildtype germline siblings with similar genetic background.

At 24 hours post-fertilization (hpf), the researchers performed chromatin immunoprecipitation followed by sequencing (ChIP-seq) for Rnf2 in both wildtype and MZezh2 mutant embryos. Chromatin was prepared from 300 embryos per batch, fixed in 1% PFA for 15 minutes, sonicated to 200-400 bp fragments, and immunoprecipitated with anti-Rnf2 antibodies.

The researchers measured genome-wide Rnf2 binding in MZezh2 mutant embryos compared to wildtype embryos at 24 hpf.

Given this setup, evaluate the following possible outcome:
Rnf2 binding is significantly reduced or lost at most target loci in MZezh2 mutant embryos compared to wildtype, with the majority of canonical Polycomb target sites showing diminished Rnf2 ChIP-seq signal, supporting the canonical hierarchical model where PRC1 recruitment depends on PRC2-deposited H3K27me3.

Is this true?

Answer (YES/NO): YES